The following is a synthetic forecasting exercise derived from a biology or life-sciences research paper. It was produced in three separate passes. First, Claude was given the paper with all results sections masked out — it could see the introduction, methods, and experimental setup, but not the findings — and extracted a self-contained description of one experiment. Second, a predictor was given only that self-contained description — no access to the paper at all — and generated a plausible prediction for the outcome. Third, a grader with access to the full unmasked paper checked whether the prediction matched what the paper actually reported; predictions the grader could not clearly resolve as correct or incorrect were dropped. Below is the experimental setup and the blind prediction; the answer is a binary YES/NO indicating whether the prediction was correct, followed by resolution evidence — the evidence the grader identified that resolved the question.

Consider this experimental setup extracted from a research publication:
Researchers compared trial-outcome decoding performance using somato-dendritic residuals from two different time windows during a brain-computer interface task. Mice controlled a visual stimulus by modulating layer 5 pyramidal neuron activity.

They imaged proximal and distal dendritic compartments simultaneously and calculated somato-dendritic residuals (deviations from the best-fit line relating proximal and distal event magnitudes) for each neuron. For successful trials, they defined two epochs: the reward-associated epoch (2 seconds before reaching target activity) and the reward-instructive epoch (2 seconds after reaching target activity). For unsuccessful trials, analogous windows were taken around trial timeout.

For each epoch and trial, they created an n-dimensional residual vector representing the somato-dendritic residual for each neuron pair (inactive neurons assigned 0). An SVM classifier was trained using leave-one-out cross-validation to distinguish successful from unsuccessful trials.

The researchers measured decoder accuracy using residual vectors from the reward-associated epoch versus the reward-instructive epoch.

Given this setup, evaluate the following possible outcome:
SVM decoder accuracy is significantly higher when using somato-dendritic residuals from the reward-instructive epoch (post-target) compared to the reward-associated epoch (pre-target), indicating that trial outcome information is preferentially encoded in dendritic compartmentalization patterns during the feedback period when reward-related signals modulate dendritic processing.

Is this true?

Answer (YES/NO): YES